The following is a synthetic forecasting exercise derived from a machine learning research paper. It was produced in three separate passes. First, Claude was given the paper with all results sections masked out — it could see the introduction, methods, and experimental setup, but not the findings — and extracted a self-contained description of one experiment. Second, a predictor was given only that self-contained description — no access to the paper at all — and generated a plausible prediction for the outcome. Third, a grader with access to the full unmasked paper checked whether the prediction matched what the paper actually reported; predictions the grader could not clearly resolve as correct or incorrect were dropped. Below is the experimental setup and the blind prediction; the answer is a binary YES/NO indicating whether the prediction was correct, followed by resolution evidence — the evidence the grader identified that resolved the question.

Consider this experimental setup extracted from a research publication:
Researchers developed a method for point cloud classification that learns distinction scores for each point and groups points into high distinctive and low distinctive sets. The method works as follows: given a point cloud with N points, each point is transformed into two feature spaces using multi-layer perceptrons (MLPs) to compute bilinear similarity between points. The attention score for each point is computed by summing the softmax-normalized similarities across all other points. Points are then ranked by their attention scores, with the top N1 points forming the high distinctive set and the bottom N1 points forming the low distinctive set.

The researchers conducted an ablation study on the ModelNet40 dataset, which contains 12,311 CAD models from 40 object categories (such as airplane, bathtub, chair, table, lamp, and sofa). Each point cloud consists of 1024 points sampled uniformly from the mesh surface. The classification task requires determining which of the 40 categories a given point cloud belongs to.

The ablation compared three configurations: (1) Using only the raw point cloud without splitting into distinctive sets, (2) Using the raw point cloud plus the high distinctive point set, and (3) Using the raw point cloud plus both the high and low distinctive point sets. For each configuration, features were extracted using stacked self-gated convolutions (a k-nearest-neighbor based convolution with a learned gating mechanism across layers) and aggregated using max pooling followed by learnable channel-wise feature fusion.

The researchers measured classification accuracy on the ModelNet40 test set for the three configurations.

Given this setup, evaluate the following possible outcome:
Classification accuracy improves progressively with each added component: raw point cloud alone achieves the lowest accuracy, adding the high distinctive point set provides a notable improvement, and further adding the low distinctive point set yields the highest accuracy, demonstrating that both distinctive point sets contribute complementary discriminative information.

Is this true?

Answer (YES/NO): NO